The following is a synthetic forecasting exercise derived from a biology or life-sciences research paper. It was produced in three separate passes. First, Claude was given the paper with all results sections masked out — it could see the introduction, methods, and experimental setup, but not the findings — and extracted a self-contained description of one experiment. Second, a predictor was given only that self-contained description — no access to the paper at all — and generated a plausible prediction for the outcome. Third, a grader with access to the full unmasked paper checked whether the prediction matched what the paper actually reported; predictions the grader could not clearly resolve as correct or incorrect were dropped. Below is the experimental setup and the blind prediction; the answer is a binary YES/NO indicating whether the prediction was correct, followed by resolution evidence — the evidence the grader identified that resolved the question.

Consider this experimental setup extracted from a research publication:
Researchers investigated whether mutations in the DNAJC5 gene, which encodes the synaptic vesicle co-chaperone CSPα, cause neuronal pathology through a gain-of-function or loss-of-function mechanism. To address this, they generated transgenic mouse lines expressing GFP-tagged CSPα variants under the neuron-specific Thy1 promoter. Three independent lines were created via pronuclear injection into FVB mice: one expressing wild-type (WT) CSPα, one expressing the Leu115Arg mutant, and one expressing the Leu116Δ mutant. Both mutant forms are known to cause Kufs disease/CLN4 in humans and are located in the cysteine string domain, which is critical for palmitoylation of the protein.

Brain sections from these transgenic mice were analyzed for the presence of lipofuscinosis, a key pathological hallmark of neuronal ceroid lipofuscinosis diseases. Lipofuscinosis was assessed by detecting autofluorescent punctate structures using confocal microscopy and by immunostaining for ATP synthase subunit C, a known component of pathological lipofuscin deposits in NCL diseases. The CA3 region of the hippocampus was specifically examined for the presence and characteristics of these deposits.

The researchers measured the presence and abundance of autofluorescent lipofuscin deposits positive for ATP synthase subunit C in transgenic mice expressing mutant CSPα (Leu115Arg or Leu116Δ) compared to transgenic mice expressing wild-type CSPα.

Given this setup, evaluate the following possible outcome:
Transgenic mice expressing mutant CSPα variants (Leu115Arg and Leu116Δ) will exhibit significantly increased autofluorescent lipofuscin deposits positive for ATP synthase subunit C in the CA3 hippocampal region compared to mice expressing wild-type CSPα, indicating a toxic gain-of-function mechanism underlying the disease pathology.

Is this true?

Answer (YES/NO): YES